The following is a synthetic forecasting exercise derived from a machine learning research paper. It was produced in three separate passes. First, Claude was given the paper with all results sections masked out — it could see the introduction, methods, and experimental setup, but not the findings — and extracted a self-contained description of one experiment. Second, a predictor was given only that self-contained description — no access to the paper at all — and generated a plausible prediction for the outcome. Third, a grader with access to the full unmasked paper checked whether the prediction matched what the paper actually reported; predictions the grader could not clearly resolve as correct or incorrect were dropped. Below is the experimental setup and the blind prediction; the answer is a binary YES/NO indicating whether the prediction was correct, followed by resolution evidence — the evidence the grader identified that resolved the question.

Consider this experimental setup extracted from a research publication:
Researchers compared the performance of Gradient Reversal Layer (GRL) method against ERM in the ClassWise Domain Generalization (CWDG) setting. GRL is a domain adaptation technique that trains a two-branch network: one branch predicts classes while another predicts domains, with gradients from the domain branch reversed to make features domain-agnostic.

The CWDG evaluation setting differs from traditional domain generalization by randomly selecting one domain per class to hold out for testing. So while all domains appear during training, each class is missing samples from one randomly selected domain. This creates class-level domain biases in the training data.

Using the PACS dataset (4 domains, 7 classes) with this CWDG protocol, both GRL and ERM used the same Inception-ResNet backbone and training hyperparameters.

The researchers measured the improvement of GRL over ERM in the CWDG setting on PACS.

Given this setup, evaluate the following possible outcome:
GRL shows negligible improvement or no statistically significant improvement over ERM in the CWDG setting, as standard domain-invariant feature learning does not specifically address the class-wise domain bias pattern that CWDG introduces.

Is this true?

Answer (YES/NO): NO